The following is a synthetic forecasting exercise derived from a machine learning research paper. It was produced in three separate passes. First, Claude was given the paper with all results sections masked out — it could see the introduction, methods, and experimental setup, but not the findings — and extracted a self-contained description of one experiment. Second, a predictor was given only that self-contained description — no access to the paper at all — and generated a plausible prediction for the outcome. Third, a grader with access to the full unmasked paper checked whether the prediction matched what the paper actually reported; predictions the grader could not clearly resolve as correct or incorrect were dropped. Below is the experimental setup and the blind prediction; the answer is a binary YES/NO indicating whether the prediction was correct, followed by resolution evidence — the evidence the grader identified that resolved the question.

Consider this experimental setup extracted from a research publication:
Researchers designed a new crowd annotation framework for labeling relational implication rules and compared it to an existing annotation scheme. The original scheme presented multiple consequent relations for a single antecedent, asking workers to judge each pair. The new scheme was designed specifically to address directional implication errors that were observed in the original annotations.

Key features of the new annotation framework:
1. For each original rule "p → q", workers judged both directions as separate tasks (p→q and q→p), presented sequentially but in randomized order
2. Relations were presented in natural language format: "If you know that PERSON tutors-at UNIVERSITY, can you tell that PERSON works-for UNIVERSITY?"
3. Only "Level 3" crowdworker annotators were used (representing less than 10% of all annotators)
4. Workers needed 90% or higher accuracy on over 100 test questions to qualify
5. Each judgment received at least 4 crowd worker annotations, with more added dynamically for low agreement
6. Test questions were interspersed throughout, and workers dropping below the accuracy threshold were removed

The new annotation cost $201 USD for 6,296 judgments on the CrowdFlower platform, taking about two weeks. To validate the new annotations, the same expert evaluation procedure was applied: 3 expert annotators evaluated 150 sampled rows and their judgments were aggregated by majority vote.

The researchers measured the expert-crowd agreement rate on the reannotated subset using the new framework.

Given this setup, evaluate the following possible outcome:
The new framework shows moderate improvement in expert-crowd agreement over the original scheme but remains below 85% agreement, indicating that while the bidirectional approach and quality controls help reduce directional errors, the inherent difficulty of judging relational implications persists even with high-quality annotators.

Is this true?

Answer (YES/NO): NO